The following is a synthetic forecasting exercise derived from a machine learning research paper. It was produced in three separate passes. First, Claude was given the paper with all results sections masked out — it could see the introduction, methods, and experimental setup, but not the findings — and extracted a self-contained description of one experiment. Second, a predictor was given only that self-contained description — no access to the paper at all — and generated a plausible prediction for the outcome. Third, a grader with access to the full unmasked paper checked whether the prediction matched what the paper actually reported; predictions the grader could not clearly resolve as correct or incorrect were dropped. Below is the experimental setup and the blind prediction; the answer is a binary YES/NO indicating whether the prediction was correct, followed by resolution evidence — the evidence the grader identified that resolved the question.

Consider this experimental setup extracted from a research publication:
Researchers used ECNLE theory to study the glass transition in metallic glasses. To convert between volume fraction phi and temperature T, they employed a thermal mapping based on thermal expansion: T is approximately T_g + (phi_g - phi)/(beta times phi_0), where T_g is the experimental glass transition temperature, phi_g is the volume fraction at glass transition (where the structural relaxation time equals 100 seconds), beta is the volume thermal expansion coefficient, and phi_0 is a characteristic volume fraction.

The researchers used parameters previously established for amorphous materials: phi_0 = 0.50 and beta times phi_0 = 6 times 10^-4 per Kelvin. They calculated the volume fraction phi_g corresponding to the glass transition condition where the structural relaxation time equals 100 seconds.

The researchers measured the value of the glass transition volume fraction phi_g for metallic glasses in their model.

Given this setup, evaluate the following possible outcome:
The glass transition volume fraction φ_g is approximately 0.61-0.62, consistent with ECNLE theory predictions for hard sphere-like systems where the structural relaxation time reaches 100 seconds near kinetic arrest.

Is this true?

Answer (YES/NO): NO